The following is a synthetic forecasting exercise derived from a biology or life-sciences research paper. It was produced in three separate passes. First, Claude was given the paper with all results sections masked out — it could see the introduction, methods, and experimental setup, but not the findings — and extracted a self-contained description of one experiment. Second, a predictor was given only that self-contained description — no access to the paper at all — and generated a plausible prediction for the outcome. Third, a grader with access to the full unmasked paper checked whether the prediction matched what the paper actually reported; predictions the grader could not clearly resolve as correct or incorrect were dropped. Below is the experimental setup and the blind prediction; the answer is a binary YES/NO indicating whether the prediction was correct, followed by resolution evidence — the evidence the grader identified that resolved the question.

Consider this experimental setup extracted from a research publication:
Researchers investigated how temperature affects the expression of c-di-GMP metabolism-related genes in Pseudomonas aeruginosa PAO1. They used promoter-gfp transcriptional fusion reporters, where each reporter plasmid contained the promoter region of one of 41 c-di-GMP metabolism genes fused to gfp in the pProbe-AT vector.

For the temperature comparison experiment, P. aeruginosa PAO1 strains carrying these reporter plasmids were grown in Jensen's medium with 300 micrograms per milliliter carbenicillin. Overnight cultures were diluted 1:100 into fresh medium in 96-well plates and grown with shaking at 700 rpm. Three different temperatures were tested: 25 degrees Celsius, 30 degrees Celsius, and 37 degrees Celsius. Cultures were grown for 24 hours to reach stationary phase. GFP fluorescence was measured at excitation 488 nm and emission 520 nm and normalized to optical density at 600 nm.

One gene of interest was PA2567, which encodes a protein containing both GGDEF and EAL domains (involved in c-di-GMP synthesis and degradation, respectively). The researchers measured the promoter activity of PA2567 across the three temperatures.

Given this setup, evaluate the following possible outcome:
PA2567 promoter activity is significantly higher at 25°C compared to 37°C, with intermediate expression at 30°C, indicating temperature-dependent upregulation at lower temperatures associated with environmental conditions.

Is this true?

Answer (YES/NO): YES